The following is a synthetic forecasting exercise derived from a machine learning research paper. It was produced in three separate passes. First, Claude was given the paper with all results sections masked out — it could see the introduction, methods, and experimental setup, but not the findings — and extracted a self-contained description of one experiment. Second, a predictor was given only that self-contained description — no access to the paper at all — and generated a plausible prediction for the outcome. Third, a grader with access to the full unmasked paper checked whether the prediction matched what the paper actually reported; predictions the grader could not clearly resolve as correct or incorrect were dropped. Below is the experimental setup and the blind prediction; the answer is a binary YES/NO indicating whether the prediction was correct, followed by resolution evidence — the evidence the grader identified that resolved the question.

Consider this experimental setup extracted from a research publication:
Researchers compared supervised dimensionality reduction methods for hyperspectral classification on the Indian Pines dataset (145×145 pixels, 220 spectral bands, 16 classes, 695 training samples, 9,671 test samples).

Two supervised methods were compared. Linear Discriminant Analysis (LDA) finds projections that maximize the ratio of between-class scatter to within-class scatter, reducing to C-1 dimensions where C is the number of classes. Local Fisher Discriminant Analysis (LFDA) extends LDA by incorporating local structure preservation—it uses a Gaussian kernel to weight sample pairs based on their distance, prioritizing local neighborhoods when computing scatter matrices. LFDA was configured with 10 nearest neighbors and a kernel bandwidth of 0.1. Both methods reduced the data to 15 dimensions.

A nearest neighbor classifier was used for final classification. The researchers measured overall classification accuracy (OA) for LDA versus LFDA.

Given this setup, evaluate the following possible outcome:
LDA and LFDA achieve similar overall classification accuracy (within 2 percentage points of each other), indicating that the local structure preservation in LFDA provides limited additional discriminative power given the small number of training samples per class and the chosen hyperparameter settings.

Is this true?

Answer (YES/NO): NO